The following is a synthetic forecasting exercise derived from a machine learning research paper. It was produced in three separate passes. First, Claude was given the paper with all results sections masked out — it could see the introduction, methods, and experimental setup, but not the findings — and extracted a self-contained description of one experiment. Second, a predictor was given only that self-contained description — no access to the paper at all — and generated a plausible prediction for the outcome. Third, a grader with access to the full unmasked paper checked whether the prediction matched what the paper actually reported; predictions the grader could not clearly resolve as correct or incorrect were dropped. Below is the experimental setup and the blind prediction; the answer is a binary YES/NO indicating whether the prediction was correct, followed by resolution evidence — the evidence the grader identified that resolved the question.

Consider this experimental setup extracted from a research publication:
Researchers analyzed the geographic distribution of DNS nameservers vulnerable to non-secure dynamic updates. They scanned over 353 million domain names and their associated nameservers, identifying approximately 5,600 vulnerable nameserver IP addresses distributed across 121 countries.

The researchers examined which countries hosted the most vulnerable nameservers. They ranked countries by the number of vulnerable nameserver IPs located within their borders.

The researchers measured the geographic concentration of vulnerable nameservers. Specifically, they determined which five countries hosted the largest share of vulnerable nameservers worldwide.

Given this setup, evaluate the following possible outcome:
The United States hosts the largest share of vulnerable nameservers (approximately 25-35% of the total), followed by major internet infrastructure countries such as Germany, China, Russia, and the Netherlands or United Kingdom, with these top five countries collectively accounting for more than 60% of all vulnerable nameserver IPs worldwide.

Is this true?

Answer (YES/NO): NO